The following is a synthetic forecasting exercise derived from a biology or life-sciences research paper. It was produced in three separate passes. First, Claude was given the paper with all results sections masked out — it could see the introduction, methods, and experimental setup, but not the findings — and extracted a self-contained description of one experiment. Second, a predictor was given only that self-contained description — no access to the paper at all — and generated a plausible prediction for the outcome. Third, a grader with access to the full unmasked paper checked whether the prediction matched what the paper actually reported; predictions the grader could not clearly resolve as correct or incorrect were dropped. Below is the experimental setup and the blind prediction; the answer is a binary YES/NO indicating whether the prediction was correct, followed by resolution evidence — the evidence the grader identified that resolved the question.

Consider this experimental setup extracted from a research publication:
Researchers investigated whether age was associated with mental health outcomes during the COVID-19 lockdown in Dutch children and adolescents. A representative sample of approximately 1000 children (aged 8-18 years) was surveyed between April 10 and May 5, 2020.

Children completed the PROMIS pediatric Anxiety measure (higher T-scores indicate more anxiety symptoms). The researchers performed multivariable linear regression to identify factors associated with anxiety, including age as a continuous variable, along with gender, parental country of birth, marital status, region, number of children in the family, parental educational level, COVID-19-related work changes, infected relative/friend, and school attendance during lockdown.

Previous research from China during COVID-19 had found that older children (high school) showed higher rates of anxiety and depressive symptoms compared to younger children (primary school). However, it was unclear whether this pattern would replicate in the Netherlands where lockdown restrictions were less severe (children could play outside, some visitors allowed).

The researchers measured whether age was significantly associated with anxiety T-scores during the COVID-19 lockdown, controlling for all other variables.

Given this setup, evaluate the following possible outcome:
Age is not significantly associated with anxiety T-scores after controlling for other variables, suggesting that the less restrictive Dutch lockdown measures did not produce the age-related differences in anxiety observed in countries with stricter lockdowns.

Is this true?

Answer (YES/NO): NO